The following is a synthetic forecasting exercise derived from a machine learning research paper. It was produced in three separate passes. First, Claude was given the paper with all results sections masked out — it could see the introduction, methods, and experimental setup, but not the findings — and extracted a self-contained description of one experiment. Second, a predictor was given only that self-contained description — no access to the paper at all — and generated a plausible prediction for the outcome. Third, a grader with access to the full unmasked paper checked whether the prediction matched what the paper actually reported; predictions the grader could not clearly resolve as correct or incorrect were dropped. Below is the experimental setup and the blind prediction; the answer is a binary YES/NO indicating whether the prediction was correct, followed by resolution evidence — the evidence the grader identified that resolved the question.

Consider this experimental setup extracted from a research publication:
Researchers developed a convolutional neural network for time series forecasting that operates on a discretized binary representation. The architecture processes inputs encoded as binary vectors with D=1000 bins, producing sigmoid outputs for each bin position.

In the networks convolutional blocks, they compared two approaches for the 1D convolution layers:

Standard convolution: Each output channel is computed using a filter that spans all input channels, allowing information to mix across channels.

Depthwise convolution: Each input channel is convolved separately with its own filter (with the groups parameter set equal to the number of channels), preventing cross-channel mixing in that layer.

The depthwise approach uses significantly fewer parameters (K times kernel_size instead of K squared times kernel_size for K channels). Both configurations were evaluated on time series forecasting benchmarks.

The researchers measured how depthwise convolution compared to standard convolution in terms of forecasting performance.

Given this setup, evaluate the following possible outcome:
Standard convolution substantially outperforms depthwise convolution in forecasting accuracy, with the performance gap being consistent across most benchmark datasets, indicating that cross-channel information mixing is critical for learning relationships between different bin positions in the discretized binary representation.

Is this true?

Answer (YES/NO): NO